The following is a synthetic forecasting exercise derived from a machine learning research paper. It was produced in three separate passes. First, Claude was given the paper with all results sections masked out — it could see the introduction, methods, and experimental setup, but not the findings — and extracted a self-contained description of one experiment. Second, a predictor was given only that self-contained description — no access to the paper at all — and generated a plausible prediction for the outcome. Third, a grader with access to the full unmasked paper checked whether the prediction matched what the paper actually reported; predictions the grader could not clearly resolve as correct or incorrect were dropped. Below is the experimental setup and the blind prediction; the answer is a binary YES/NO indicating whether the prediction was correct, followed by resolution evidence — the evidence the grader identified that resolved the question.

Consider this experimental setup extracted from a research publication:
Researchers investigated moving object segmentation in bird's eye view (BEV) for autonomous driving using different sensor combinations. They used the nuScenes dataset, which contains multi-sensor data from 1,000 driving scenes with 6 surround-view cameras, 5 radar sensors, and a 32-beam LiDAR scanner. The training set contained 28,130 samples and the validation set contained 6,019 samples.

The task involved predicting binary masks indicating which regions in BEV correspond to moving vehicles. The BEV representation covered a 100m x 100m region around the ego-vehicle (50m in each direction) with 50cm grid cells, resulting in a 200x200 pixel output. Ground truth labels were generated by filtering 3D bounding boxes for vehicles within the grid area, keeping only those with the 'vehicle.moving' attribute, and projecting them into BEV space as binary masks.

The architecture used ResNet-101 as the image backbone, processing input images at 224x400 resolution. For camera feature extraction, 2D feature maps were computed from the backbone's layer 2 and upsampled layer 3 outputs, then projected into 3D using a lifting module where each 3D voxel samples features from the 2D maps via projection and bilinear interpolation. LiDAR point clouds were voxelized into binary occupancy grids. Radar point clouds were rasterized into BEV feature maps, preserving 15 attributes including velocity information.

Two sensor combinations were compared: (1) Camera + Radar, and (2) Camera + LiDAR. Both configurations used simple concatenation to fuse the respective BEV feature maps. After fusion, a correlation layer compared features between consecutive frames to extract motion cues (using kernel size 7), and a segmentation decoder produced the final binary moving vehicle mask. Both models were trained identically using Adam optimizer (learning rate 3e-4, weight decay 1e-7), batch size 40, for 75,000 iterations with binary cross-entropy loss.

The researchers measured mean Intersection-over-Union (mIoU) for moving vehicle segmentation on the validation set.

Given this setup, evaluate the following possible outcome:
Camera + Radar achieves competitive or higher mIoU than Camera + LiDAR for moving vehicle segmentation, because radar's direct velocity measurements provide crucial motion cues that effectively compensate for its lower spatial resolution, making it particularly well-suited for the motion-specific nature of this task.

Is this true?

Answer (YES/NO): YES